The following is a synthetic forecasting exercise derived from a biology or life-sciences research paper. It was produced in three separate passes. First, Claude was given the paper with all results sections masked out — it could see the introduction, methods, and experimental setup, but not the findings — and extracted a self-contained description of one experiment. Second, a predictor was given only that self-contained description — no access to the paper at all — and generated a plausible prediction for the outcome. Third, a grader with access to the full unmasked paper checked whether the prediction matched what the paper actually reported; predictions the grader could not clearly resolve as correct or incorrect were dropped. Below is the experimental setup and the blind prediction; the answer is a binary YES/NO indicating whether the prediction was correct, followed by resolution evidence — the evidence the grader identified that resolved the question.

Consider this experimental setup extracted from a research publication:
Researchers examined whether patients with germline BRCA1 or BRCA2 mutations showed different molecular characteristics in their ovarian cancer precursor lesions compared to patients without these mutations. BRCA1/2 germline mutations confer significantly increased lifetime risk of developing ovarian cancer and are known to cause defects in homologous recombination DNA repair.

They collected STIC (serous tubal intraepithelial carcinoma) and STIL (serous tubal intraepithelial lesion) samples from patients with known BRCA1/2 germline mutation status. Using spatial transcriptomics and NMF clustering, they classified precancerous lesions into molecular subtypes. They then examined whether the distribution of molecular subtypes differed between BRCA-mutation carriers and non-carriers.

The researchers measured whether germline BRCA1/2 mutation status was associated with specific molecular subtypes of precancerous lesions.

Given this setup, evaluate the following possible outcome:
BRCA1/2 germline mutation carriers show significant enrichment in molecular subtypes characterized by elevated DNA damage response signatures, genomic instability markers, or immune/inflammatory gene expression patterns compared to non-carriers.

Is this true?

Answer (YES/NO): YES